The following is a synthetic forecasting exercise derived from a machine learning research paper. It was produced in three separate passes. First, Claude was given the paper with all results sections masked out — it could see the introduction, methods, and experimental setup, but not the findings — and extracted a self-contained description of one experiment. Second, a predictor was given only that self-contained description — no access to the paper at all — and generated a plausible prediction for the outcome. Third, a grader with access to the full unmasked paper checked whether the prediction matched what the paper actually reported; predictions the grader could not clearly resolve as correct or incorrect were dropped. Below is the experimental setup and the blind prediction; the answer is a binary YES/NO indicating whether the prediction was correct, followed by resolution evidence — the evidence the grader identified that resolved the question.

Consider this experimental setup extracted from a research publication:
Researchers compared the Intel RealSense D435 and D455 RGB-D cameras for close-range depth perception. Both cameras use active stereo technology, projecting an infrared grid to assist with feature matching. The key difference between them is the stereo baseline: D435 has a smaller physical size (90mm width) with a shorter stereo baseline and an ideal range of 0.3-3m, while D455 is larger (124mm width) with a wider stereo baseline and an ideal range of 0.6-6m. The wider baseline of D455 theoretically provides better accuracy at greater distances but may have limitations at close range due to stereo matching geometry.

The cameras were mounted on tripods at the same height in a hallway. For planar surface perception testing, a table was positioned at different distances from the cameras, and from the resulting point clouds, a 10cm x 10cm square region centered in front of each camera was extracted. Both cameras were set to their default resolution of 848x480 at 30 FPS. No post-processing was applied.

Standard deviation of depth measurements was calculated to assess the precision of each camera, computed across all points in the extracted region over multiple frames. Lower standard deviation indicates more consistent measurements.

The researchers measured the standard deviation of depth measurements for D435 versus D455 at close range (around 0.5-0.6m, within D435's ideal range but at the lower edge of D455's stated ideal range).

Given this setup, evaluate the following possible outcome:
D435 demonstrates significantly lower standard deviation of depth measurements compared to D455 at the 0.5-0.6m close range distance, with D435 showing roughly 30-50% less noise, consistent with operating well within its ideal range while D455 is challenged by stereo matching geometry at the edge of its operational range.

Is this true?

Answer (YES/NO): NO